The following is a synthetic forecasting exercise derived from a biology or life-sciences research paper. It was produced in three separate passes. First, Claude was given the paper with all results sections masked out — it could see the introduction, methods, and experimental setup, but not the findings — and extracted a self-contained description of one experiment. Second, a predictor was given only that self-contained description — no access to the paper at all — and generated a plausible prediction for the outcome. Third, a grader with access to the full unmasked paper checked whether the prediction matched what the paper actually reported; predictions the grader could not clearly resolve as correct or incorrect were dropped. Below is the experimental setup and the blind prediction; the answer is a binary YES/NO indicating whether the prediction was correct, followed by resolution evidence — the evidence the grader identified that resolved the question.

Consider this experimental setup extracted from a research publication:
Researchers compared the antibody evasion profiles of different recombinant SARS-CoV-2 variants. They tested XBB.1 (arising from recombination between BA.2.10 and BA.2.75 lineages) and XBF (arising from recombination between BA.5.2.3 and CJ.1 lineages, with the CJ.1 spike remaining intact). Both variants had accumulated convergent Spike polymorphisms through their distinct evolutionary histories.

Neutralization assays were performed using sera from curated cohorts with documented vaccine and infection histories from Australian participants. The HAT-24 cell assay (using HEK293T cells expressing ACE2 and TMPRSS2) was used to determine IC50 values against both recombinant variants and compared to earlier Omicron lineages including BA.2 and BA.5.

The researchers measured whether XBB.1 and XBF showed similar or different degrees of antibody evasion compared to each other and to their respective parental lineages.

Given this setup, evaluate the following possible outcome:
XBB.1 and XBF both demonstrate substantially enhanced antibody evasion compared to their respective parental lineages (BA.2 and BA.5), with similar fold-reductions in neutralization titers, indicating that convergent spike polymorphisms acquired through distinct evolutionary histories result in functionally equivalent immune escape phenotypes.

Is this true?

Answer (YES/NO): YES